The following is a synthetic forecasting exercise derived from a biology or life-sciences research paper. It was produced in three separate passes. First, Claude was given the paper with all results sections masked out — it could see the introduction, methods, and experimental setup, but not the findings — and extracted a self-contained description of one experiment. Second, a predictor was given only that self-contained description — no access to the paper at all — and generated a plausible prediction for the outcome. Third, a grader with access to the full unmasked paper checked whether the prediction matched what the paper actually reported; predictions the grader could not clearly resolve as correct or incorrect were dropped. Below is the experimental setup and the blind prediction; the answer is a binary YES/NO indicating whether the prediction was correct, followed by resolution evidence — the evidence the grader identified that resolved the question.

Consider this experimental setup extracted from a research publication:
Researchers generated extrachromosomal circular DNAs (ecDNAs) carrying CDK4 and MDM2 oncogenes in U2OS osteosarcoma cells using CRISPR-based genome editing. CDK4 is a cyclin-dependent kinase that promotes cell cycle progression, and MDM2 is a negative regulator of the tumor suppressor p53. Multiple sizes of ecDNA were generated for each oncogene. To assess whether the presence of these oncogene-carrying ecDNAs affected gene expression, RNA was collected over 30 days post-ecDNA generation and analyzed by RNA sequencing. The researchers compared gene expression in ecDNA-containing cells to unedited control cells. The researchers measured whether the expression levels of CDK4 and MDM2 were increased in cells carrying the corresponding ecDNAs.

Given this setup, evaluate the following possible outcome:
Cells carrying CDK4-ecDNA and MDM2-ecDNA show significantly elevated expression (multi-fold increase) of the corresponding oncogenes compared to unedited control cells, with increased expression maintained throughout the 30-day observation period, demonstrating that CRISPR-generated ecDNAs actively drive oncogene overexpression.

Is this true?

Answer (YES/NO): NO